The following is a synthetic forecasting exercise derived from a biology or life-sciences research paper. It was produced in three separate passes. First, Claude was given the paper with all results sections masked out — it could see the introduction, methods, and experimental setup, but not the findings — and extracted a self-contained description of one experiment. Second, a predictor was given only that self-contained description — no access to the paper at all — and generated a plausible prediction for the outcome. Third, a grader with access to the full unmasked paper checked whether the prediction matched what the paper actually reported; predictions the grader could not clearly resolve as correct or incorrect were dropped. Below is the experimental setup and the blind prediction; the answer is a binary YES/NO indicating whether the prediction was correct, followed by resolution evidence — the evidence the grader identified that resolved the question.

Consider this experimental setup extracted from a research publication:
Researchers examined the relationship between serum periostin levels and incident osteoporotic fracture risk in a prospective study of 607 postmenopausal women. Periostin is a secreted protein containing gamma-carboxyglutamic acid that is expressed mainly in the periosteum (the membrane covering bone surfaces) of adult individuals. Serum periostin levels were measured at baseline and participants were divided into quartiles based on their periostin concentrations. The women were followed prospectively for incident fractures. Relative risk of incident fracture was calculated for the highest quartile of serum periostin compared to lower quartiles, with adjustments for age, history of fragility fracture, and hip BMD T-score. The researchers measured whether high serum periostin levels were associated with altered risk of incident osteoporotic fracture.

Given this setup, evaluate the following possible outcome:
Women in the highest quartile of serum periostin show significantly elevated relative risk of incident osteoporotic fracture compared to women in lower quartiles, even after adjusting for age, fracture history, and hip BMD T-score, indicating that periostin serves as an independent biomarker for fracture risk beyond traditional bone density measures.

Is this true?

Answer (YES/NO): YES